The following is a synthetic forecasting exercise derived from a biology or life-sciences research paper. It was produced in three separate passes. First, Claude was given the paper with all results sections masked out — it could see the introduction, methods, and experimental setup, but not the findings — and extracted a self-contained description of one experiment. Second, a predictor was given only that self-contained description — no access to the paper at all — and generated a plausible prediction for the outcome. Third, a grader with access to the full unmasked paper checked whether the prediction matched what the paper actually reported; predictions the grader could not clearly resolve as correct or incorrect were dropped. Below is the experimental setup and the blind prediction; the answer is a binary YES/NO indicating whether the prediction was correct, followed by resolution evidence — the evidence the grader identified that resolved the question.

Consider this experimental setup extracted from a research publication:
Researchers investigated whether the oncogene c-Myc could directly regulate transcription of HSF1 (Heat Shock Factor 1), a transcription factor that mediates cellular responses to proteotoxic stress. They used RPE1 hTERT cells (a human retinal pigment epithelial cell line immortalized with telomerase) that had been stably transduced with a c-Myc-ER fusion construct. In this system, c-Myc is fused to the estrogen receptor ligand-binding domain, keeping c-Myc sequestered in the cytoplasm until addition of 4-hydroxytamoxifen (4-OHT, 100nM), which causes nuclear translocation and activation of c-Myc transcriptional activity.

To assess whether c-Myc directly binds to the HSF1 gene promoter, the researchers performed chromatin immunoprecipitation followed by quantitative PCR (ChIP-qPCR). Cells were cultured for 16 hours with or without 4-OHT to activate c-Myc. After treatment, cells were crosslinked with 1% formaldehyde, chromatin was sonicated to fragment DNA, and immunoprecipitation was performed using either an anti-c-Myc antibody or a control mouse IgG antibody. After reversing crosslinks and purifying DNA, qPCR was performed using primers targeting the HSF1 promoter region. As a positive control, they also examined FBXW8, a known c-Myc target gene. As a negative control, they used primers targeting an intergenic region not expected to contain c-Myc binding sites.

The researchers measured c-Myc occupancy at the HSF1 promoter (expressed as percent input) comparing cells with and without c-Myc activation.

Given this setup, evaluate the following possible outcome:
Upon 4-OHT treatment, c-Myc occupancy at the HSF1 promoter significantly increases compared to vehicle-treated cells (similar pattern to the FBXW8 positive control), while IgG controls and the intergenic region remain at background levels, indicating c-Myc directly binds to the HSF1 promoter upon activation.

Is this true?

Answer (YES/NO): NO